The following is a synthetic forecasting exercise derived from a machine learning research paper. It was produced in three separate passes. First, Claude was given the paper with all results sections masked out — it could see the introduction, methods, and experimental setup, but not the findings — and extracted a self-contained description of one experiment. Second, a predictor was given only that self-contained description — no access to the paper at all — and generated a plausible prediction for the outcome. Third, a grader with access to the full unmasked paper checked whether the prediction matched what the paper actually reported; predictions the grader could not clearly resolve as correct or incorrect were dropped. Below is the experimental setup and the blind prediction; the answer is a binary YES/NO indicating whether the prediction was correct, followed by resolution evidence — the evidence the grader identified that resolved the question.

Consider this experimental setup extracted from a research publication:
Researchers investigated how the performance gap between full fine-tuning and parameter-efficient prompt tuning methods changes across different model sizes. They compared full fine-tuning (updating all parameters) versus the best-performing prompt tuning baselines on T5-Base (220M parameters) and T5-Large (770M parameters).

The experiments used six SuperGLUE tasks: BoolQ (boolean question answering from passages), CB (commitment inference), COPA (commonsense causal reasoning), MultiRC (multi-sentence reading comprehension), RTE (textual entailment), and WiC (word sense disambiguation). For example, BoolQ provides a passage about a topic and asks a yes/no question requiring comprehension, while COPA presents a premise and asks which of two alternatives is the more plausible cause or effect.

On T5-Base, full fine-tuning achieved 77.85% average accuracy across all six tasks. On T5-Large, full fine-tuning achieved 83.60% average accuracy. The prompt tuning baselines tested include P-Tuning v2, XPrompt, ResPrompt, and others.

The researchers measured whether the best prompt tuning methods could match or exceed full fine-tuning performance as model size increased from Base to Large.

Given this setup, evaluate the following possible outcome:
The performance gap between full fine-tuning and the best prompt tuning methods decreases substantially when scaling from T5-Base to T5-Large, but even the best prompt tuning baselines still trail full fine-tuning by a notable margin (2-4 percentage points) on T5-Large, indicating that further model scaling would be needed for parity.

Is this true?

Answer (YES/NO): NO